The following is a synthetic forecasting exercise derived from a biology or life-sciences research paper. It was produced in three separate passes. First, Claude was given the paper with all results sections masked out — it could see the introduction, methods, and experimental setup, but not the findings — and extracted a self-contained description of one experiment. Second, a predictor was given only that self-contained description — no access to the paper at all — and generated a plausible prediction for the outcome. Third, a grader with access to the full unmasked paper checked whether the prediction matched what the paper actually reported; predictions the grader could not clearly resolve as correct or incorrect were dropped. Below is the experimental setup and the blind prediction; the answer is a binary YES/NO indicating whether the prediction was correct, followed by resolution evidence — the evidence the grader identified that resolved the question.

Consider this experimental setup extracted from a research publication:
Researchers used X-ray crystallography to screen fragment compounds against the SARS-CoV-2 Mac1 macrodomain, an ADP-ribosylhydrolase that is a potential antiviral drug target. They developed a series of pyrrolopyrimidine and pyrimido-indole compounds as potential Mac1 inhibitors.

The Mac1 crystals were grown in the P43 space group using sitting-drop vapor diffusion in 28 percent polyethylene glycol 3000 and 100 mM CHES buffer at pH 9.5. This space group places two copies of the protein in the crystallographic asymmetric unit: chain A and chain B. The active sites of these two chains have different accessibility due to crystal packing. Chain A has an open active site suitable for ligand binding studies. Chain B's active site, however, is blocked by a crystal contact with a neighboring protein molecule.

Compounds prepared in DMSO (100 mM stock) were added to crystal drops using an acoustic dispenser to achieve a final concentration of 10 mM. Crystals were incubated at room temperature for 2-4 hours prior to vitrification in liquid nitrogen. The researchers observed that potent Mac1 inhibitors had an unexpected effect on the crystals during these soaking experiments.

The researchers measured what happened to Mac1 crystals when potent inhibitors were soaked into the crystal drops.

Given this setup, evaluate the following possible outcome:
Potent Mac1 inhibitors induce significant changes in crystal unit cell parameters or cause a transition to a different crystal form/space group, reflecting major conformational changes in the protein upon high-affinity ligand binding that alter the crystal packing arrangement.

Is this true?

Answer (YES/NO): NO